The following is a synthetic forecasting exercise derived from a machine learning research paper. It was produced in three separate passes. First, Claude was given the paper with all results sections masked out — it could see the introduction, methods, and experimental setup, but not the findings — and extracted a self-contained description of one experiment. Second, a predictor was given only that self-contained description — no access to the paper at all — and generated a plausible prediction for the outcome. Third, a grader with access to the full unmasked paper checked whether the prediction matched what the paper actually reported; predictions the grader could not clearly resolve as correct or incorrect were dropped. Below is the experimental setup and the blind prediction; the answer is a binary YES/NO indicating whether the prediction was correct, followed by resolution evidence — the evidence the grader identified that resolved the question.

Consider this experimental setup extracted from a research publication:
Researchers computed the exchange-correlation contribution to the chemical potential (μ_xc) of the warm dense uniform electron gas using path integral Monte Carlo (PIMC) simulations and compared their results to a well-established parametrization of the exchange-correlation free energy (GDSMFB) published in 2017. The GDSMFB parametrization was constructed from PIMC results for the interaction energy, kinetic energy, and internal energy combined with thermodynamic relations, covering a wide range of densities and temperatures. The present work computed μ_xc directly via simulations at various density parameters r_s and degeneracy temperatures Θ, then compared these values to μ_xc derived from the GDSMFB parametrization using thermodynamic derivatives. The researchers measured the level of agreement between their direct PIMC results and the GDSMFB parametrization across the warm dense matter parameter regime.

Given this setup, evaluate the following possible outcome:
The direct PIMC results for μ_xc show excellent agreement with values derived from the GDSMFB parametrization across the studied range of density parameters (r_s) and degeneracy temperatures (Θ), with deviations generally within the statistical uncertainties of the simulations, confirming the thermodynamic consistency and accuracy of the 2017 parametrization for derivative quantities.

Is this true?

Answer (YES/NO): NO